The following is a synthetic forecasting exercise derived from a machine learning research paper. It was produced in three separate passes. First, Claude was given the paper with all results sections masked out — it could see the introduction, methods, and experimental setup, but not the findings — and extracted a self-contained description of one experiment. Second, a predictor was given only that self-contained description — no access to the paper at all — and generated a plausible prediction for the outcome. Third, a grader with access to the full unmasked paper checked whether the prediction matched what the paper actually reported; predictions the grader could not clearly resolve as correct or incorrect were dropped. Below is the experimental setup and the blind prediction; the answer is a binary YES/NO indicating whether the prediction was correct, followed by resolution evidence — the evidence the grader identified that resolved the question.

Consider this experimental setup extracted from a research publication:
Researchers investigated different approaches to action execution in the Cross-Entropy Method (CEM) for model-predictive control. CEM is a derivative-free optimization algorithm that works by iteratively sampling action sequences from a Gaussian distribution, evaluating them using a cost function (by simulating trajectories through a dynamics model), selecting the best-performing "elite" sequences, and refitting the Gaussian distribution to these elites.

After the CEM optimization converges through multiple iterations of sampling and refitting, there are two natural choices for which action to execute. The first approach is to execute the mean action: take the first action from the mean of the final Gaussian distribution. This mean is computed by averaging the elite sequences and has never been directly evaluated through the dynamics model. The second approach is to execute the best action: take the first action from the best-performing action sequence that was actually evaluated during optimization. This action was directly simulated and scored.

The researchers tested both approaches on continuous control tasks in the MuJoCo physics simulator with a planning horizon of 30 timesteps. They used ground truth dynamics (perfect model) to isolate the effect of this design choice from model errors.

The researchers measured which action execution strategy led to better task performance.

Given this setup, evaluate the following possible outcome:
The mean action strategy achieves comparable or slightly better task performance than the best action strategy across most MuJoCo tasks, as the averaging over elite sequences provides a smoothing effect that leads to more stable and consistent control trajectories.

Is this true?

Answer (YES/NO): NO